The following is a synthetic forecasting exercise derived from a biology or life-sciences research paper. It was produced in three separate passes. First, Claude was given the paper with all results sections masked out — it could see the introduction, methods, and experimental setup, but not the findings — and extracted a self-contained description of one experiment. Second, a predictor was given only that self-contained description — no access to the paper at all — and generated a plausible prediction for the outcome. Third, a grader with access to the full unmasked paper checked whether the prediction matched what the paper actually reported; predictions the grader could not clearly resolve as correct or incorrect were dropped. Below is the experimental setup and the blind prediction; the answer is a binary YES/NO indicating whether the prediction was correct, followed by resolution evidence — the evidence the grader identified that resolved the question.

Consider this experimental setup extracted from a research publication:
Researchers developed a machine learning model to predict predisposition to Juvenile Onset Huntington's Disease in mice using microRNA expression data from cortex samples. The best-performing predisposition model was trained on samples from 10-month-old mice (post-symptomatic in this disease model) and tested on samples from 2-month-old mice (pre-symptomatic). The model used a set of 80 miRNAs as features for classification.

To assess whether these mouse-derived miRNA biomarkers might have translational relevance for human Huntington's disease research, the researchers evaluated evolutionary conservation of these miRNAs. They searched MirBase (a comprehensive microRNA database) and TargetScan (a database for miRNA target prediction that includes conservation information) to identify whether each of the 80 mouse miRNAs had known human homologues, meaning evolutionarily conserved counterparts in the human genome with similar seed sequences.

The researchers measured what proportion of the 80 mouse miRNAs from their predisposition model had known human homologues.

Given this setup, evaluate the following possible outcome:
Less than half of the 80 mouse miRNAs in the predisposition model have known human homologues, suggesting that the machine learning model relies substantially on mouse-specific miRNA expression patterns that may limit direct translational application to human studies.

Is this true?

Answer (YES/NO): NO